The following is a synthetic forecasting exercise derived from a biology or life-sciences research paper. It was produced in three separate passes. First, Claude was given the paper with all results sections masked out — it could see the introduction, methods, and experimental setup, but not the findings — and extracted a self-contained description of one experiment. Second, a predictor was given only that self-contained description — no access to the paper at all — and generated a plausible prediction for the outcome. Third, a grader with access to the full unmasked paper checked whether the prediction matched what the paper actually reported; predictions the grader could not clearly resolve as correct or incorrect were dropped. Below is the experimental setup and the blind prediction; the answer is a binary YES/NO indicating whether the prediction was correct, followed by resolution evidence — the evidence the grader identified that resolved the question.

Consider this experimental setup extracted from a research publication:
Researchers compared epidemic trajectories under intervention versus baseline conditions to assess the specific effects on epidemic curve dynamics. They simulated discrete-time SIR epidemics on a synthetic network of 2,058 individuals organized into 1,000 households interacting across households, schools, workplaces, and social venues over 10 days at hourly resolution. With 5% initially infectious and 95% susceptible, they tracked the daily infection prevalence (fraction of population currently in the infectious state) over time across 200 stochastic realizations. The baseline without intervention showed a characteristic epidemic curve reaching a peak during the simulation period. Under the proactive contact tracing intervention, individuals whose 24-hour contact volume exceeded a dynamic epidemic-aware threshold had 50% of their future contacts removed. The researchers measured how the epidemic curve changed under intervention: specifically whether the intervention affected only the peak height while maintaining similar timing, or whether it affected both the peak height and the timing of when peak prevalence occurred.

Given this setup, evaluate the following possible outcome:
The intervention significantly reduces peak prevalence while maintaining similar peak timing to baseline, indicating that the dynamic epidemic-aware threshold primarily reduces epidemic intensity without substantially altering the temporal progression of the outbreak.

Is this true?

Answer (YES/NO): NO